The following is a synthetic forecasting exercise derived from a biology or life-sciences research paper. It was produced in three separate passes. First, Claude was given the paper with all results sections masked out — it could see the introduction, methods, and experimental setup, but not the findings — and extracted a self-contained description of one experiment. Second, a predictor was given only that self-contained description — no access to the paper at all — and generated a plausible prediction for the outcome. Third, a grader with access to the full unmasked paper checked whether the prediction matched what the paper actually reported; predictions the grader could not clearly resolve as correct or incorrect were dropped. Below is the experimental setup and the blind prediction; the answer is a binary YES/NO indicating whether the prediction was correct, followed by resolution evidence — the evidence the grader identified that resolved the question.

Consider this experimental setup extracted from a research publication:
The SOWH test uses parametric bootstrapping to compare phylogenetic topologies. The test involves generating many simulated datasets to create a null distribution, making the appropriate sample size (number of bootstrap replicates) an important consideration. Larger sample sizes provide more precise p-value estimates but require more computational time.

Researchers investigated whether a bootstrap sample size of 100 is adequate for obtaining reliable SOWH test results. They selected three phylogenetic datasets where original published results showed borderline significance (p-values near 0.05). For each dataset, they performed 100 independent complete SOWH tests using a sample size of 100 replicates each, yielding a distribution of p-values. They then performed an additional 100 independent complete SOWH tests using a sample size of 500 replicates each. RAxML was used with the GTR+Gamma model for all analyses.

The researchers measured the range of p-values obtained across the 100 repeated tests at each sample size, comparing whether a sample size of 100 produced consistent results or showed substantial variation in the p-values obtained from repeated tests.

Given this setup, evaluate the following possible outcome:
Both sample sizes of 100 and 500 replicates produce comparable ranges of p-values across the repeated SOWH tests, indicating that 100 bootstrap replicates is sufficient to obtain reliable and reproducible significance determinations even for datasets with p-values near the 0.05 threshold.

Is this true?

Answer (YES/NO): NO